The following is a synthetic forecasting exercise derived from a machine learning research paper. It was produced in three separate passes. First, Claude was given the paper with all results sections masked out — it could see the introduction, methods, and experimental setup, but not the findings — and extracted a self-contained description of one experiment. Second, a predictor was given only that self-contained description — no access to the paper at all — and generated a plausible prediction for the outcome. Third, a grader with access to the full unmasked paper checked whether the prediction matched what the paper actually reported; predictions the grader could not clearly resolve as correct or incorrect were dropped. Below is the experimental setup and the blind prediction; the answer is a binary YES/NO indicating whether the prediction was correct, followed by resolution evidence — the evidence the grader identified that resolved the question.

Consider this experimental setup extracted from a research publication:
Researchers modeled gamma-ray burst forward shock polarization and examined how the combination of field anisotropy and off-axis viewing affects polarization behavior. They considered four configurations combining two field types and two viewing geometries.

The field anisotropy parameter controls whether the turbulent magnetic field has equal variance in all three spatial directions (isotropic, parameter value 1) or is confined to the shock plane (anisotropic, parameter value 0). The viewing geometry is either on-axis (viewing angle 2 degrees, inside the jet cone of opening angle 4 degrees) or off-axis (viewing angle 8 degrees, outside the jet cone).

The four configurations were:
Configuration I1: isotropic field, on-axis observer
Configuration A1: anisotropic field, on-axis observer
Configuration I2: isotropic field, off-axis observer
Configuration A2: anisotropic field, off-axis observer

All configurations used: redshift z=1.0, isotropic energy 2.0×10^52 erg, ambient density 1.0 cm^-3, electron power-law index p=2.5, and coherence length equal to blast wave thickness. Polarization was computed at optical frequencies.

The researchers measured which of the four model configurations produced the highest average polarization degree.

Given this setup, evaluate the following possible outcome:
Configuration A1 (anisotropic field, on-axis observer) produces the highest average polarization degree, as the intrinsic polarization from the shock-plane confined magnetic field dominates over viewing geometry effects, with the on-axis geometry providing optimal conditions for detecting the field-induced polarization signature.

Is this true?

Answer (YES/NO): NO